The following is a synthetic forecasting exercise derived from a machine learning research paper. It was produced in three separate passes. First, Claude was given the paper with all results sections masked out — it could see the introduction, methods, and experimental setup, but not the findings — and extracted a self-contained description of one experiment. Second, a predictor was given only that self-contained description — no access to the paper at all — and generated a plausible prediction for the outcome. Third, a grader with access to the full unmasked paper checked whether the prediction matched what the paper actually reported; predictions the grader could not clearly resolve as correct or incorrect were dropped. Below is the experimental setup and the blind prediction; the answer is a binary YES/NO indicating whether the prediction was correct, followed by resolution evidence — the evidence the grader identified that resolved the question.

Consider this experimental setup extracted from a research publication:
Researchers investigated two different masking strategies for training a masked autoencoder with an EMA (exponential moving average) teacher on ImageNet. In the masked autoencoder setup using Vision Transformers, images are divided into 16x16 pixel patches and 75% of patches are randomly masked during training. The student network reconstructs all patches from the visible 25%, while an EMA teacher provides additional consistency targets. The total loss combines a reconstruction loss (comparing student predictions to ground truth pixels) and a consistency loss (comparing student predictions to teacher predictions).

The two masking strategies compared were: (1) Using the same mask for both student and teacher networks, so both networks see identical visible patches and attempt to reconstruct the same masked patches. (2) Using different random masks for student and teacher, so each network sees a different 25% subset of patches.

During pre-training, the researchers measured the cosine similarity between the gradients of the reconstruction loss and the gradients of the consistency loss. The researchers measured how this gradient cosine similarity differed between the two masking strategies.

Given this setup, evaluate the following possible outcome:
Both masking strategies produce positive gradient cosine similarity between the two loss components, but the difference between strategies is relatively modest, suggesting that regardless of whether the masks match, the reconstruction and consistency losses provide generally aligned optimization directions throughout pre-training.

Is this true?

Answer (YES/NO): NO